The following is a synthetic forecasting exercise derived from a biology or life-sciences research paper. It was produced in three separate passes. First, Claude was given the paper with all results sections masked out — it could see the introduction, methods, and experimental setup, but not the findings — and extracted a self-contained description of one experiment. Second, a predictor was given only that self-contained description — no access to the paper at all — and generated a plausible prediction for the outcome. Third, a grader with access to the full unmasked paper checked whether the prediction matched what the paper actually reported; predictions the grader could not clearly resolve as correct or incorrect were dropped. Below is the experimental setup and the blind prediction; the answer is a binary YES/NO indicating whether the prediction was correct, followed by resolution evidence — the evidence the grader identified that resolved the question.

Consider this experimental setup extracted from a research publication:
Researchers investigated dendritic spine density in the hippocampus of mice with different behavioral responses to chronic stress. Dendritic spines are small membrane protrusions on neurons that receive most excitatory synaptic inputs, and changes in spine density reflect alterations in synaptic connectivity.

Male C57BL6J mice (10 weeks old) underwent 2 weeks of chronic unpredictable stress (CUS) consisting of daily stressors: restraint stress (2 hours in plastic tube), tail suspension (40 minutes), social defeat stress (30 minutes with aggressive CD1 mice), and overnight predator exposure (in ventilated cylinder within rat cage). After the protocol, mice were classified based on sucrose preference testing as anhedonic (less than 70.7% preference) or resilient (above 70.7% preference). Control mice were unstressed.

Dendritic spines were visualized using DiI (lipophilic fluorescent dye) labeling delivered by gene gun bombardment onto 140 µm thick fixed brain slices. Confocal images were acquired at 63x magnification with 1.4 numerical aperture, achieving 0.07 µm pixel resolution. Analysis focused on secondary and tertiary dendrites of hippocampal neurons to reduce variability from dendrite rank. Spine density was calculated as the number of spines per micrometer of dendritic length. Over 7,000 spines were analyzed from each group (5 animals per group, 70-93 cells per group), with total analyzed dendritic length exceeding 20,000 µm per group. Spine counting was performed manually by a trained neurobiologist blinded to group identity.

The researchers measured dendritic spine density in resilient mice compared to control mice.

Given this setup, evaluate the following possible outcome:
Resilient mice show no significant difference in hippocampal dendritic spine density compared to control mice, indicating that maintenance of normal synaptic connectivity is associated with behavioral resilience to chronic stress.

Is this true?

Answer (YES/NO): YES